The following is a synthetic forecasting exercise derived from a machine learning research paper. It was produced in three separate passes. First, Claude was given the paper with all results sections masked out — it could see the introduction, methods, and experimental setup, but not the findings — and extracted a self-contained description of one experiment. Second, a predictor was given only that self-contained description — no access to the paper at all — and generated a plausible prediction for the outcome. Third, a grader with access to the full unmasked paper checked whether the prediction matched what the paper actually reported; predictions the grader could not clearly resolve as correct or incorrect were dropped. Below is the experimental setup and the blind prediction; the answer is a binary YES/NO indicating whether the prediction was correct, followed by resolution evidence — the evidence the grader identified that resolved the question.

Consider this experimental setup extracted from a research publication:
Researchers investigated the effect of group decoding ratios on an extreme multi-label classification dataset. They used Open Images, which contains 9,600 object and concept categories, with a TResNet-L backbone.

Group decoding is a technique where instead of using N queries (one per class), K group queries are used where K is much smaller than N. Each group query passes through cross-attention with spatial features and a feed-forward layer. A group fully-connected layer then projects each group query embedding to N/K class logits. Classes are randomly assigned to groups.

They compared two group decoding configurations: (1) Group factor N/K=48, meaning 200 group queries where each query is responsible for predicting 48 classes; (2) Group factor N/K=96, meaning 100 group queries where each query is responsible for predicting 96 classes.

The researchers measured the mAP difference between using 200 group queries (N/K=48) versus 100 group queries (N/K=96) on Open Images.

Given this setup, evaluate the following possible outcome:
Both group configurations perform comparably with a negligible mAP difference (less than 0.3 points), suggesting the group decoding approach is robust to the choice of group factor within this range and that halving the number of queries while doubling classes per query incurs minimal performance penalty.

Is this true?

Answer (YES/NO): YES